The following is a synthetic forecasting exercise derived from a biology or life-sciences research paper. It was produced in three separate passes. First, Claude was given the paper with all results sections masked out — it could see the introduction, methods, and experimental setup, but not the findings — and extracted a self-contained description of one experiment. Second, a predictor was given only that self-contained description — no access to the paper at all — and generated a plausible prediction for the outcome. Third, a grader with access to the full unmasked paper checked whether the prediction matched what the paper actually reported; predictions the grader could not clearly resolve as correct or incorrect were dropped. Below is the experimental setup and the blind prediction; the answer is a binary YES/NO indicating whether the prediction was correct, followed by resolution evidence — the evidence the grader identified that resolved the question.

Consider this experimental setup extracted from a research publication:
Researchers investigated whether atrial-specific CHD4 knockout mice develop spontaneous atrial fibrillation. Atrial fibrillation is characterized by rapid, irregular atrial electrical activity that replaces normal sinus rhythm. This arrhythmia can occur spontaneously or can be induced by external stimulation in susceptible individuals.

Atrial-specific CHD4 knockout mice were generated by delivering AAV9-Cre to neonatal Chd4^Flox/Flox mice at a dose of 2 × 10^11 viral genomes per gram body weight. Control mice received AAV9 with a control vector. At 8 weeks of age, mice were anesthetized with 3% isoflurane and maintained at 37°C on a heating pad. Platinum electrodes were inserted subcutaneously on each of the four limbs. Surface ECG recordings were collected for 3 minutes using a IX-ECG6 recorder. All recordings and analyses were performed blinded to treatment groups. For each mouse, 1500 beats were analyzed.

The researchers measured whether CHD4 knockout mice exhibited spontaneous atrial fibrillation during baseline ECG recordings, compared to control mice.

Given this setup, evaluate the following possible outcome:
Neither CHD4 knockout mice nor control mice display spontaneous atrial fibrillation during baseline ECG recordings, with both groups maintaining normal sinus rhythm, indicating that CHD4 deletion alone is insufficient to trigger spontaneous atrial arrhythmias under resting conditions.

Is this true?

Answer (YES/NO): NO